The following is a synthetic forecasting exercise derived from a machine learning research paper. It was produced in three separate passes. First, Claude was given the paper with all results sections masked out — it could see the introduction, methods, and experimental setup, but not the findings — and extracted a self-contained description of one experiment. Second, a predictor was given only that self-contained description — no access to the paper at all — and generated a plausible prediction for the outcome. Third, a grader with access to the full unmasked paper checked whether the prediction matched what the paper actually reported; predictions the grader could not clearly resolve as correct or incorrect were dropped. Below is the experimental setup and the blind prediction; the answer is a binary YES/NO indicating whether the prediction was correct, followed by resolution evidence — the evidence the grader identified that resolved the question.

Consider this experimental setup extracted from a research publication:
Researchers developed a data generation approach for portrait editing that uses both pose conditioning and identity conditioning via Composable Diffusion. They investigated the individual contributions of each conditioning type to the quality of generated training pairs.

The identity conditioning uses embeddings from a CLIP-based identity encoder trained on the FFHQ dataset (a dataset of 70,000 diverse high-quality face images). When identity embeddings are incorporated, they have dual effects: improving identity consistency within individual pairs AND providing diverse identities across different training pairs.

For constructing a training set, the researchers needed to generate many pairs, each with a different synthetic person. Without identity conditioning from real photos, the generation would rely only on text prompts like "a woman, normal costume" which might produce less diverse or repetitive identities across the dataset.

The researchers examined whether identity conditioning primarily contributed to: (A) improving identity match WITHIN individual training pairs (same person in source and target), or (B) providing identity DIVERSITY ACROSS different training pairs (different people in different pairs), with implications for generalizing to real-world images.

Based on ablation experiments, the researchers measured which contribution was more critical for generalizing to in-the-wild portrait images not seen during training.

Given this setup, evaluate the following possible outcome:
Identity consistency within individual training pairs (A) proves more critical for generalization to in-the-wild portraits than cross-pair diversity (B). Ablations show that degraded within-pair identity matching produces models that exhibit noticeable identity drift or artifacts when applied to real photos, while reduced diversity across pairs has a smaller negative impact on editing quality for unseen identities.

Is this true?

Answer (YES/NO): NO